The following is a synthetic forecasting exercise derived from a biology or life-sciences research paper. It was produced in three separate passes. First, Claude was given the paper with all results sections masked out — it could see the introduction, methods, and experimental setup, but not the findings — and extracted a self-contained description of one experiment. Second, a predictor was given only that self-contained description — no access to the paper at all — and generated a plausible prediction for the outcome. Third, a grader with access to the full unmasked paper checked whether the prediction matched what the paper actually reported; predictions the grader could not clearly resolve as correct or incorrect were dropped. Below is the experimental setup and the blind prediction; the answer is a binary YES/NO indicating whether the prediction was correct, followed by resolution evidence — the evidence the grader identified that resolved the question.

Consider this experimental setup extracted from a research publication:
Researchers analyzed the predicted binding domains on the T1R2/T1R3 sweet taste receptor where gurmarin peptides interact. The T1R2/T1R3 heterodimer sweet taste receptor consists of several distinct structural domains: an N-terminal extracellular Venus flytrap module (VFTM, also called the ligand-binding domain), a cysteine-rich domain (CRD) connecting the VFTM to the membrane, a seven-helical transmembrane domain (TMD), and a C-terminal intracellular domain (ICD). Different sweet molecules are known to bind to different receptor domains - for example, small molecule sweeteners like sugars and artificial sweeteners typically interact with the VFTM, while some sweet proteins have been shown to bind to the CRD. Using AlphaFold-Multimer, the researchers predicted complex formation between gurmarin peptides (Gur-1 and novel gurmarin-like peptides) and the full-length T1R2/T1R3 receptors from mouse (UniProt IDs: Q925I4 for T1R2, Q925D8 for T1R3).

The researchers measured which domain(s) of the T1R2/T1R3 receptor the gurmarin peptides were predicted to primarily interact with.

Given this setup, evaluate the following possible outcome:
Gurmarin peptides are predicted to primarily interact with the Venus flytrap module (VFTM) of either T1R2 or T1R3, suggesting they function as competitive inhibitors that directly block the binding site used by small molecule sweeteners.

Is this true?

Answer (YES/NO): NO